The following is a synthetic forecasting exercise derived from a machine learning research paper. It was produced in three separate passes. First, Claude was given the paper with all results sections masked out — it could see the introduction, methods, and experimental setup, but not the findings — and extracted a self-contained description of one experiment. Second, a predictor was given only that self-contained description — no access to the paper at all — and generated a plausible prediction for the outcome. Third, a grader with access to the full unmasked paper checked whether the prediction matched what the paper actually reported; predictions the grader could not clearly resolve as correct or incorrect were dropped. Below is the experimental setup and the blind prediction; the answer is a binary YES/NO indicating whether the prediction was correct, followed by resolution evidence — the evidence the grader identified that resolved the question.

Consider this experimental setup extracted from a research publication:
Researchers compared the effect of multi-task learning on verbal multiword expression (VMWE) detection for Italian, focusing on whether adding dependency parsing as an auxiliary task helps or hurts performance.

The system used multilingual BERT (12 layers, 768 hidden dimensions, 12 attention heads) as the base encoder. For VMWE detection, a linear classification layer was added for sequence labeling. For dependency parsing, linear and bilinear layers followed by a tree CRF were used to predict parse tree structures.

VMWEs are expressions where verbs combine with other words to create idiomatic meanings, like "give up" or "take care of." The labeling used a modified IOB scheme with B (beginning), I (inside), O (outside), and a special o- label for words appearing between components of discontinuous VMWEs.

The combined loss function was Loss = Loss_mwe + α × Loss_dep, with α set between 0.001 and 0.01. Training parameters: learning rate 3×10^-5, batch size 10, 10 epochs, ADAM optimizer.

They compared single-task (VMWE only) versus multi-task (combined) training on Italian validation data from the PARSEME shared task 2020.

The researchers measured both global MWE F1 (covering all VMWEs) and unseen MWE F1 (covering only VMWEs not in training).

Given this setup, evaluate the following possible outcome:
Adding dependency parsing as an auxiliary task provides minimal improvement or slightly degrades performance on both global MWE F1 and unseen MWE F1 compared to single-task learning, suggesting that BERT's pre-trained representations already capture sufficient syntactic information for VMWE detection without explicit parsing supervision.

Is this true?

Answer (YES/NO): NO